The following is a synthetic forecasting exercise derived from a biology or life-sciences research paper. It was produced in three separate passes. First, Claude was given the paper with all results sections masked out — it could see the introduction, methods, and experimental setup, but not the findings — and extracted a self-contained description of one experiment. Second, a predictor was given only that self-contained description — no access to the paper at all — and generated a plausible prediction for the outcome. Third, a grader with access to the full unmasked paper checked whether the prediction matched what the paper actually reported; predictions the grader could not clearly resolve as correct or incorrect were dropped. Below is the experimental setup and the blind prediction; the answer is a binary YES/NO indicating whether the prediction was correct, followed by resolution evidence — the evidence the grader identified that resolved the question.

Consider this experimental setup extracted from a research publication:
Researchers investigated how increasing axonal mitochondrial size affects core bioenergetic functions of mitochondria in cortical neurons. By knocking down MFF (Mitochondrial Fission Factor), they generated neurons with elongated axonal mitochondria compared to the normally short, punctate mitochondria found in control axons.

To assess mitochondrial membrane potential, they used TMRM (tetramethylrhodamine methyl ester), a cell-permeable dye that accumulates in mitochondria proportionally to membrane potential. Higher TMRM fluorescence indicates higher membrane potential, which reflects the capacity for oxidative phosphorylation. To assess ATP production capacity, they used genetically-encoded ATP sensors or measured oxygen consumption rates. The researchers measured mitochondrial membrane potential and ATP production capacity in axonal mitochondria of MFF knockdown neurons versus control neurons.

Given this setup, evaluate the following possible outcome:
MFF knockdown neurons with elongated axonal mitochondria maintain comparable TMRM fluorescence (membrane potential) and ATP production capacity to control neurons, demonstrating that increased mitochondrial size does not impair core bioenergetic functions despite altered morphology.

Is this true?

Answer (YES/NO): YES